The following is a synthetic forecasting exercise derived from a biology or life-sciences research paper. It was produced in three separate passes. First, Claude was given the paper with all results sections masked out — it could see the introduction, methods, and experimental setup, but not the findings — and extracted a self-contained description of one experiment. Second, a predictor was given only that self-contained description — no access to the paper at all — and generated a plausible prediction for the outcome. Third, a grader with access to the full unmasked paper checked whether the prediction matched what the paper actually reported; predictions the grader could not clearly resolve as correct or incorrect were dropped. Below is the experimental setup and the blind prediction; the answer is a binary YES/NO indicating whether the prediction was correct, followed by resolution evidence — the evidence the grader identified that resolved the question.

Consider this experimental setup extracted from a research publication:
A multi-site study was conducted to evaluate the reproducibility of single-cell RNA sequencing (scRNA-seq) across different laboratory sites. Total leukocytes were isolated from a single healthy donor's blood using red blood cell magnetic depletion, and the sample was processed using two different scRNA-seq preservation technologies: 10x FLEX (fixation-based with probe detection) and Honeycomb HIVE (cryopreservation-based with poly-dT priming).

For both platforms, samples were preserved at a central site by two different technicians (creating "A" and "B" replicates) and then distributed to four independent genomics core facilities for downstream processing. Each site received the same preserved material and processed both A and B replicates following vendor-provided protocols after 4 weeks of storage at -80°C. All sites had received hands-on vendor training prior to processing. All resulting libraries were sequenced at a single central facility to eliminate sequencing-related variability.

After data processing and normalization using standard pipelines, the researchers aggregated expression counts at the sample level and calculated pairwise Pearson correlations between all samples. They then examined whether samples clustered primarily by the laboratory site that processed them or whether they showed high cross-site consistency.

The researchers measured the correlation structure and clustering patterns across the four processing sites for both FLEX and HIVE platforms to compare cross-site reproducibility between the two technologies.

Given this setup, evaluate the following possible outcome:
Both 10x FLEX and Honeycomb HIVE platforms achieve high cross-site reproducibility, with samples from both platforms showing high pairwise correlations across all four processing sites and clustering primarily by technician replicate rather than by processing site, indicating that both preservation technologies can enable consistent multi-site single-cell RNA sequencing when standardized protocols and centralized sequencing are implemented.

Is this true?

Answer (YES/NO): NO